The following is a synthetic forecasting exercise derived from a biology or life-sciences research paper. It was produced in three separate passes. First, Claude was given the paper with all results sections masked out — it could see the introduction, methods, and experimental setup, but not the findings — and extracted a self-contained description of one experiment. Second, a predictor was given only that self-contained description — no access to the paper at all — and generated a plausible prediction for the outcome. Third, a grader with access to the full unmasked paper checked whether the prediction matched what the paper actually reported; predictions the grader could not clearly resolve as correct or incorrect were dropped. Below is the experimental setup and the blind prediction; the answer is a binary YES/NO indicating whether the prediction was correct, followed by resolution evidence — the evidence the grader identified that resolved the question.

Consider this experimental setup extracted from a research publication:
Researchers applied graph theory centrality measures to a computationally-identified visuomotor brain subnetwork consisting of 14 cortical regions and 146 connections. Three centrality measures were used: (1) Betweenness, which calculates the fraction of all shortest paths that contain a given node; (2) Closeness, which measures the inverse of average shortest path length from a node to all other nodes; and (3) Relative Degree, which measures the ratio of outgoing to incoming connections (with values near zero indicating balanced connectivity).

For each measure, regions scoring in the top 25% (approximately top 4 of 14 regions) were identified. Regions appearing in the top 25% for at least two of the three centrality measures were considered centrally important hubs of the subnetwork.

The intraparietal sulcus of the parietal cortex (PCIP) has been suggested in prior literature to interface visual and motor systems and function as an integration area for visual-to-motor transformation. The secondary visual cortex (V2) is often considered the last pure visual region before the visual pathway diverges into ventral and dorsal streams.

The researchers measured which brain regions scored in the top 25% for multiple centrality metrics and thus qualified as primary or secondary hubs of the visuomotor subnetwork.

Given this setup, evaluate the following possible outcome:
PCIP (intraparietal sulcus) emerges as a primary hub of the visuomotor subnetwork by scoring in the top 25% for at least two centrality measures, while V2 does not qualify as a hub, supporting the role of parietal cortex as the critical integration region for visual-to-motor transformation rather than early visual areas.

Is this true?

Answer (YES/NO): NO